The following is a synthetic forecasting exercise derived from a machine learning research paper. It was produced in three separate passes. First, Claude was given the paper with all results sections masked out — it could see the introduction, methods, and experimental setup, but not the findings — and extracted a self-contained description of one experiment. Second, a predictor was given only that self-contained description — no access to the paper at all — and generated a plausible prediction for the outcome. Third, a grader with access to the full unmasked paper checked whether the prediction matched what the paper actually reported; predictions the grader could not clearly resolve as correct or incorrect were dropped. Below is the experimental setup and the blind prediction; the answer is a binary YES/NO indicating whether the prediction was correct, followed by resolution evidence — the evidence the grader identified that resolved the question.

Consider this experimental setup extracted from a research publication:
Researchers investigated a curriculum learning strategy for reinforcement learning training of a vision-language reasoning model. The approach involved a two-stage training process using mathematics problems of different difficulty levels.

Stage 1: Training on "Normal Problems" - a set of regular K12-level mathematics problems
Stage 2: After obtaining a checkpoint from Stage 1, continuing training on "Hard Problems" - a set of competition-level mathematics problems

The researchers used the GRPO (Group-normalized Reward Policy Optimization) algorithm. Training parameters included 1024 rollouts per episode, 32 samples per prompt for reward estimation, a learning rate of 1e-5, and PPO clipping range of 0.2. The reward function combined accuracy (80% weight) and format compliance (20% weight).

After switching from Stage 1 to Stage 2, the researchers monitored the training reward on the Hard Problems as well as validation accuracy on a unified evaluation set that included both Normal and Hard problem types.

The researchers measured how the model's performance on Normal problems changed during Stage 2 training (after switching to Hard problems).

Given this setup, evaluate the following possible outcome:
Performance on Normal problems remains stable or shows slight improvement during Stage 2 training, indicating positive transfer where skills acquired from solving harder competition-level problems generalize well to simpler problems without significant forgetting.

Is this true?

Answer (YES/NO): NO